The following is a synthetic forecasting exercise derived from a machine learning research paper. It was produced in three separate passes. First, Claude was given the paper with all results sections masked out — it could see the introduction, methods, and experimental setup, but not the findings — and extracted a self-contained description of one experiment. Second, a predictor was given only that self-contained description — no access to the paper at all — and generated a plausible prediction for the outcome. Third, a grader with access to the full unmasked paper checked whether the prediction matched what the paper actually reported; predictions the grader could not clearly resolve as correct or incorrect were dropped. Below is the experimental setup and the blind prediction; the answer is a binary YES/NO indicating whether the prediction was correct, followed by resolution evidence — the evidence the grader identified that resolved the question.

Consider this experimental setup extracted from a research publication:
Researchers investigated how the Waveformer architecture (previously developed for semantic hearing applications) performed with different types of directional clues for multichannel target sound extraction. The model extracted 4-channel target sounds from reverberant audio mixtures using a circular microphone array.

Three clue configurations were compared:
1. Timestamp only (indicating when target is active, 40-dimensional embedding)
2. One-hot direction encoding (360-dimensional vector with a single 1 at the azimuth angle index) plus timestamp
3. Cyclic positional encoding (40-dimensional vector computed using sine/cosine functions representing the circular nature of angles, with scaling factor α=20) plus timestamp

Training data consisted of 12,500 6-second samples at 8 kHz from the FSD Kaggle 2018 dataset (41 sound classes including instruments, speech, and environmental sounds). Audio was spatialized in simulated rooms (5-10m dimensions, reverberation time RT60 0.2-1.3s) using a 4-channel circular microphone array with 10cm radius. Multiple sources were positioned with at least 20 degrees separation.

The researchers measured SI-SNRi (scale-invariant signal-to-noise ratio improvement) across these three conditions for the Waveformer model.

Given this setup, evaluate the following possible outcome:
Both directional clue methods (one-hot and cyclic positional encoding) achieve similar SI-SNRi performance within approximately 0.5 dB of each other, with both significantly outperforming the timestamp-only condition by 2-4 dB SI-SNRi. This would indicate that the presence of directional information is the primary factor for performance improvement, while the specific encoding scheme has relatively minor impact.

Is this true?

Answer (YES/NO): NO